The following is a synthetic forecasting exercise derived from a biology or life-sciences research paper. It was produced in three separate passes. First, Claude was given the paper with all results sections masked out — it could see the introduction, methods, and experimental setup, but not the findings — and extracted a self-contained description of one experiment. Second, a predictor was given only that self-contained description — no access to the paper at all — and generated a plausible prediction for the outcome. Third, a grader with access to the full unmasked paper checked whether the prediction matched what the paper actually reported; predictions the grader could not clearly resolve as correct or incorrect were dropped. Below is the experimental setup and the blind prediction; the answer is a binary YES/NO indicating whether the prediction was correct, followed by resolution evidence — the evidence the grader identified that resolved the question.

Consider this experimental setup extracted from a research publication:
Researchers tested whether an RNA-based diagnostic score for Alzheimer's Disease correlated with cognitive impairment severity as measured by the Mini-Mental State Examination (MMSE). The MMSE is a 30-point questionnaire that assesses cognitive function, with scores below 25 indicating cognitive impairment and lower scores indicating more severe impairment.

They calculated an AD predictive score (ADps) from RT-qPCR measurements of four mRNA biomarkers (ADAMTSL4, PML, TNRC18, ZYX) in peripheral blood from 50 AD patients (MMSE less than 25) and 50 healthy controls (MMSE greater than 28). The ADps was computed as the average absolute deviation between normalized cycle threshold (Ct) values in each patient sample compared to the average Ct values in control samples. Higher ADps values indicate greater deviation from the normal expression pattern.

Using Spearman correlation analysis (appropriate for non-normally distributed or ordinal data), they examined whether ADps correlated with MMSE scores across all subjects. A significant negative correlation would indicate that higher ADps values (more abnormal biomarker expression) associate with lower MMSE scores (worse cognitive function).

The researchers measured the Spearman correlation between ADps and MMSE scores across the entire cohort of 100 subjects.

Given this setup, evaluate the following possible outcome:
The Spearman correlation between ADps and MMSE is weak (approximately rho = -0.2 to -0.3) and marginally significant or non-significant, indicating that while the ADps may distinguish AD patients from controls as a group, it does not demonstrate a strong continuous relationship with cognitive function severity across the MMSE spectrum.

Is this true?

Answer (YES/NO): NO